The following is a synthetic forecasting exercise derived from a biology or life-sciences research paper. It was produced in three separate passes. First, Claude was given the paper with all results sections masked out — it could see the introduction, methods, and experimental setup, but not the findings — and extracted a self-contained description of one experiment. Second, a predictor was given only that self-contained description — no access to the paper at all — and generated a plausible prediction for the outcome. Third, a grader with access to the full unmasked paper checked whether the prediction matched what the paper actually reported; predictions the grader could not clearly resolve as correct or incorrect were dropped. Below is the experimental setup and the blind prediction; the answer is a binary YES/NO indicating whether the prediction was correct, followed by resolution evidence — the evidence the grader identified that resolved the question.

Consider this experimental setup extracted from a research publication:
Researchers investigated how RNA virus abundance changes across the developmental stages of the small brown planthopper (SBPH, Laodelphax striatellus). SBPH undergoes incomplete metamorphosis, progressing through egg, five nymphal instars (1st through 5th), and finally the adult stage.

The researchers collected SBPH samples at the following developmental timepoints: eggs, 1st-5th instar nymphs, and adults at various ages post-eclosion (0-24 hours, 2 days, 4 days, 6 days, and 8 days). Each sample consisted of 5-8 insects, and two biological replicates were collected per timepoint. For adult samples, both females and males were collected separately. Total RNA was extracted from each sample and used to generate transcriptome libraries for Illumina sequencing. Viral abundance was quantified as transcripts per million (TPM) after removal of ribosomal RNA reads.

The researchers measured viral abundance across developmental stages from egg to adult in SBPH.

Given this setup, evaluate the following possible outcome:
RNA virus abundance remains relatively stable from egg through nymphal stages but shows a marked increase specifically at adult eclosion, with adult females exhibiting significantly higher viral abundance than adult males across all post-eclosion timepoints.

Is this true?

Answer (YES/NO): NO